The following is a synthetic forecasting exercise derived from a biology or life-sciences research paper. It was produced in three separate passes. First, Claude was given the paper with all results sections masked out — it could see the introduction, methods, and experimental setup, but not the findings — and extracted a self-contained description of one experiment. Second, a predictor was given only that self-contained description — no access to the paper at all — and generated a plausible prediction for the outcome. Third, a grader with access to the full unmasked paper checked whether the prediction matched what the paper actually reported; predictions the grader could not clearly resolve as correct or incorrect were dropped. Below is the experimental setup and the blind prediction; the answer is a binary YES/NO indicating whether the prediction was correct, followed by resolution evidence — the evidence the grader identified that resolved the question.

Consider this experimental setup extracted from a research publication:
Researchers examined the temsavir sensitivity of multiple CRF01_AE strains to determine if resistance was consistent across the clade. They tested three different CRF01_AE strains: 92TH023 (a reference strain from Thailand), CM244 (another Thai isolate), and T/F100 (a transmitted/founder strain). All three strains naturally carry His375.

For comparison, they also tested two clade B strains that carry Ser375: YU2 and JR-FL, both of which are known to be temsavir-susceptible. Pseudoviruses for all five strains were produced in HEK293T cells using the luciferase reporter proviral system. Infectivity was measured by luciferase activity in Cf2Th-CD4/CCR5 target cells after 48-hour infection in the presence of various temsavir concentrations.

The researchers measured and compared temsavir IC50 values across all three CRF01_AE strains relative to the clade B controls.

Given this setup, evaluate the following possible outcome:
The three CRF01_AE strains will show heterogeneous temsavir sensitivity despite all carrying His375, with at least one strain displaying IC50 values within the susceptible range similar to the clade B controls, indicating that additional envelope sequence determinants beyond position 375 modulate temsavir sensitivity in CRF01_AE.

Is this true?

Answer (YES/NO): NO